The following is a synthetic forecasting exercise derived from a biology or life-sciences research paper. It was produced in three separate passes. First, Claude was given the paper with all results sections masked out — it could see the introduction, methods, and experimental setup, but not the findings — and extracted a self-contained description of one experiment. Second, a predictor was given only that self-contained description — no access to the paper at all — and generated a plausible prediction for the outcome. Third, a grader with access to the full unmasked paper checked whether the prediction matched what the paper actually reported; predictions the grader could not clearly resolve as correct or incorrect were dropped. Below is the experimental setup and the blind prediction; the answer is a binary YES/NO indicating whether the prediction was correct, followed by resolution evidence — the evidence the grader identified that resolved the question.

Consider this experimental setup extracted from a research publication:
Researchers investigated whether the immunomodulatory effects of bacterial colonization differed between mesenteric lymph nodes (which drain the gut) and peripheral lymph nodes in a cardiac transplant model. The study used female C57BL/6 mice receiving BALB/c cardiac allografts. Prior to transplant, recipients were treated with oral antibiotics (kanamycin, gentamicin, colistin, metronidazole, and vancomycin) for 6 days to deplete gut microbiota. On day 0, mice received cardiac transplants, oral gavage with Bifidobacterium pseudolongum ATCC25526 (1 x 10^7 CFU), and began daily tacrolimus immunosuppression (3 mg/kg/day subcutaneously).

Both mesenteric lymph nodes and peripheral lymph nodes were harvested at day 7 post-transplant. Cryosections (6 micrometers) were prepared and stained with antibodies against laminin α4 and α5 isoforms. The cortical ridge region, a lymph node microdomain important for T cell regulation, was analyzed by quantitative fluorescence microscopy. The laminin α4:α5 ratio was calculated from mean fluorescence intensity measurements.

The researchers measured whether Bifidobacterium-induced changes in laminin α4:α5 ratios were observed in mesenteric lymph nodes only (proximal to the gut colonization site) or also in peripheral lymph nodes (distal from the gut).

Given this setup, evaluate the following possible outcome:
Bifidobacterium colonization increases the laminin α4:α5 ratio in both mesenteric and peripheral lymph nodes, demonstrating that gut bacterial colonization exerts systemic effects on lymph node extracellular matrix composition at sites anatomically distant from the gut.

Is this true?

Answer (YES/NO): NO